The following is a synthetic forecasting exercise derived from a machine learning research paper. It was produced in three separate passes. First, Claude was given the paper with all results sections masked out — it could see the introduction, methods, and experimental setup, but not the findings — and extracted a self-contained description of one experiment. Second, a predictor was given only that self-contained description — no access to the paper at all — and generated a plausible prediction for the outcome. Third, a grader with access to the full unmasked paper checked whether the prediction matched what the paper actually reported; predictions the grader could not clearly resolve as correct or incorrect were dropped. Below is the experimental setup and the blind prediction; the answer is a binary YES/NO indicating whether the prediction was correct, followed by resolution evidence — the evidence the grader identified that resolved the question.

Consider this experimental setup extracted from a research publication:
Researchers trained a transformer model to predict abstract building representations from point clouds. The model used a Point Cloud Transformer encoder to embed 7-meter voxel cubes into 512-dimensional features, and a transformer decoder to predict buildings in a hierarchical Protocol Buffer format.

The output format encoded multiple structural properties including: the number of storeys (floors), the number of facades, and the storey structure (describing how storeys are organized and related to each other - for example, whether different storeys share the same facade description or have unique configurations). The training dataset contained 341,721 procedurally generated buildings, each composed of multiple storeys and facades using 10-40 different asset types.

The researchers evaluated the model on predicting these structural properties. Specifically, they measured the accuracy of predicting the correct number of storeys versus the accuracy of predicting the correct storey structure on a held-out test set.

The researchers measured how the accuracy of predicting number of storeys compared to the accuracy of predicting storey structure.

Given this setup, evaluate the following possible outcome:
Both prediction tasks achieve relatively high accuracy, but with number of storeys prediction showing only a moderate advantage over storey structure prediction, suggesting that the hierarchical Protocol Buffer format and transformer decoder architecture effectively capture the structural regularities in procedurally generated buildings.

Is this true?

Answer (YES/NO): YES